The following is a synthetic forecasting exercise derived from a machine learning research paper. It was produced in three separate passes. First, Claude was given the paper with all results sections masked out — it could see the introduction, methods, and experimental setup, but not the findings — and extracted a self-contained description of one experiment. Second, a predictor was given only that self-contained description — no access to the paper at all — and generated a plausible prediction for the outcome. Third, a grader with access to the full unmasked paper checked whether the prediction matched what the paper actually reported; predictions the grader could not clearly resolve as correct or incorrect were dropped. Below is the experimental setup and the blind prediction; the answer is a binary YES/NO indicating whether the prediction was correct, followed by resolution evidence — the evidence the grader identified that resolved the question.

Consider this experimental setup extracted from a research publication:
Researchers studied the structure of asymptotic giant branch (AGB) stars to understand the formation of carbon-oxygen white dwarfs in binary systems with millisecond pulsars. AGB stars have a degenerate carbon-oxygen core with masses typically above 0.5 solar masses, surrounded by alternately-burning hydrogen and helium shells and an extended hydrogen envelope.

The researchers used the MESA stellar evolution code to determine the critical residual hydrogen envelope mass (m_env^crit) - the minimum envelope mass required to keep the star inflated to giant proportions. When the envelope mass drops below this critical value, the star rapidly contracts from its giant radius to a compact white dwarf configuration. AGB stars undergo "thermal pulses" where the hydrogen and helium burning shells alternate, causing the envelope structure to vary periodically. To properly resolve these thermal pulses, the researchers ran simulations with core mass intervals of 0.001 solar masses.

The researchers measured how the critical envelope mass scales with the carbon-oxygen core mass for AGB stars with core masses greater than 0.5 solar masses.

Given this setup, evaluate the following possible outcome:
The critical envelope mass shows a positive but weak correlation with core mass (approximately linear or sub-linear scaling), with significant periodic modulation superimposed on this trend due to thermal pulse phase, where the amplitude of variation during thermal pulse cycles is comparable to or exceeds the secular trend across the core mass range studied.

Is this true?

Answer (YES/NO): NO